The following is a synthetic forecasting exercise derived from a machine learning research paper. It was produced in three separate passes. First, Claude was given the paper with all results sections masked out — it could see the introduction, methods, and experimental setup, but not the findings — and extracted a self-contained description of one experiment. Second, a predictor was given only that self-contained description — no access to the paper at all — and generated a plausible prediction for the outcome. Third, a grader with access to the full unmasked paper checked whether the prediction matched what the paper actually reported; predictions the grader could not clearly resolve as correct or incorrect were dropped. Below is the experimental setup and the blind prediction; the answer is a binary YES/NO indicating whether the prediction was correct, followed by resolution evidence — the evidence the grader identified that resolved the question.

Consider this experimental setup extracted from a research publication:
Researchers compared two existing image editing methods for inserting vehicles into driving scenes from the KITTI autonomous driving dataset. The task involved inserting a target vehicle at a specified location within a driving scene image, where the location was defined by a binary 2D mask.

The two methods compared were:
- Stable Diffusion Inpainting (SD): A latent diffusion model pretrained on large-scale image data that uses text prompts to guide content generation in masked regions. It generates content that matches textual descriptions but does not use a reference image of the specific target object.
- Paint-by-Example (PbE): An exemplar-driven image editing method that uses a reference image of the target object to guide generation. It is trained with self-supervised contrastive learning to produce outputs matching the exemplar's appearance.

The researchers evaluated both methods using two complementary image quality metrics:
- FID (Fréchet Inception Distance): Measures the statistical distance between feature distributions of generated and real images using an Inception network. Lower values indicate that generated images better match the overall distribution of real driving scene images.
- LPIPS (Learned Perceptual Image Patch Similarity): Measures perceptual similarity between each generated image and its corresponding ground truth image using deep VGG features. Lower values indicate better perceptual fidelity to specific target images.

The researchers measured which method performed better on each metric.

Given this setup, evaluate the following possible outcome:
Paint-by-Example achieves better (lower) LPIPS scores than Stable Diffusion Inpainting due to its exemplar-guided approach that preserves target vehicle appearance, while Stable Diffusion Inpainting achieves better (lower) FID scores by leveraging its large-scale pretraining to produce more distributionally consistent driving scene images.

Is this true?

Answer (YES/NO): NO